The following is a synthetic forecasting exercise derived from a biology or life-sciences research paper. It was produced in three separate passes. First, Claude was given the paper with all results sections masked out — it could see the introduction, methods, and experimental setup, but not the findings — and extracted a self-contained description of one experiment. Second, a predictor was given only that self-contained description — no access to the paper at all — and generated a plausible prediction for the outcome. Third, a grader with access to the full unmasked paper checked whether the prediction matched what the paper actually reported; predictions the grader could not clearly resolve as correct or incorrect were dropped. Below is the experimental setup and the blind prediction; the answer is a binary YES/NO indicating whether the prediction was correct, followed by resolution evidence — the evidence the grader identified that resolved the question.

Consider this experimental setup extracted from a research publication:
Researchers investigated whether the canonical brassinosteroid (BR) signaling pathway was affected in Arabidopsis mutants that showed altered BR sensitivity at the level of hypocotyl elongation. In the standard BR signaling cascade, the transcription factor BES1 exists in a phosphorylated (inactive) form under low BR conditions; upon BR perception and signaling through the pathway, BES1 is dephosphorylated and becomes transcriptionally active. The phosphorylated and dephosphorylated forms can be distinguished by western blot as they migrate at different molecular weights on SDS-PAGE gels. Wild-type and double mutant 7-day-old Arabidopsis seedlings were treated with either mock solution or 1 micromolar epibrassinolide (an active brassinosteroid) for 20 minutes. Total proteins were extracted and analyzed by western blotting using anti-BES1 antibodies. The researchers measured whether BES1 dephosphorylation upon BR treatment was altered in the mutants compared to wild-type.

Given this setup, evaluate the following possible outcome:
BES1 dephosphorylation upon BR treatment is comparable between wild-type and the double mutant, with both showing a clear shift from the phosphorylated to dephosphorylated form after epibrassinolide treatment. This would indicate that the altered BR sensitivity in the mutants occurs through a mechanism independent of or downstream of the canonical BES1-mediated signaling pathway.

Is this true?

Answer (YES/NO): YES